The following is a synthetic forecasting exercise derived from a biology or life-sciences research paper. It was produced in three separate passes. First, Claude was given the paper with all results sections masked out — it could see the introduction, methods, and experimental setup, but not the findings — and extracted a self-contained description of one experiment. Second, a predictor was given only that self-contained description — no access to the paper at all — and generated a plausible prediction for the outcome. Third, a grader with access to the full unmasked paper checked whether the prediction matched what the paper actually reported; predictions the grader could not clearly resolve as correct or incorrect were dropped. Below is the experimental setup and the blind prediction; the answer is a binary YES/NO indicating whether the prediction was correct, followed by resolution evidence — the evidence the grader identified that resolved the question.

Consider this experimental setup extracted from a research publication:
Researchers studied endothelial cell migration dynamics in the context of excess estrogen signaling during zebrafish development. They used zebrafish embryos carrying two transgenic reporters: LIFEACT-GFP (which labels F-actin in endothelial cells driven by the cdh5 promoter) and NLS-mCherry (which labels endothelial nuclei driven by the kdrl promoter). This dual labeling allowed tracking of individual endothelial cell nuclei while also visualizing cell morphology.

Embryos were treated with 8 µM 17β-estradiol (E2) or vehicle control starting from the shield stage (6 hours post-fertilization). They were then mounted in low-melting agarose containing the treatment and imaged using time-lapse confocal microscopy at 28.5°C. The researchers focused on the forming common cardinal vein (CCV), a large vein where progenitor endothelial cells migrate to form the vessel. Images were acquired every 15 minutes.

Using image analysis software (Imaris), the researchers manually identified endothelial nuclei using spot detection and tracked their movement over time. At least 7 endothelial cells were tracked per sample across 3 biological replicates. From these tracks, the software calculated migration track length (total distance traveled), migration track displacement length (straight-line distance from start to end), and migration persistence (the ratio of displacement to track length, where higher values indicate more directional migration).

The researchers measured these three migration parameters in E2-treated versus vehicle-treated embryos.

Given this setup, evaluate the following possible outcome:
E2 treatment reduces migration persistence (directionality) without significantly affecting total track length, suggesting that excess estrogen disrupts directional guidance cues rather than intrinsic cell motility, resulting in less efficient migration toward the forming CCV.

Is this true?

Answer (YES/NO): NO